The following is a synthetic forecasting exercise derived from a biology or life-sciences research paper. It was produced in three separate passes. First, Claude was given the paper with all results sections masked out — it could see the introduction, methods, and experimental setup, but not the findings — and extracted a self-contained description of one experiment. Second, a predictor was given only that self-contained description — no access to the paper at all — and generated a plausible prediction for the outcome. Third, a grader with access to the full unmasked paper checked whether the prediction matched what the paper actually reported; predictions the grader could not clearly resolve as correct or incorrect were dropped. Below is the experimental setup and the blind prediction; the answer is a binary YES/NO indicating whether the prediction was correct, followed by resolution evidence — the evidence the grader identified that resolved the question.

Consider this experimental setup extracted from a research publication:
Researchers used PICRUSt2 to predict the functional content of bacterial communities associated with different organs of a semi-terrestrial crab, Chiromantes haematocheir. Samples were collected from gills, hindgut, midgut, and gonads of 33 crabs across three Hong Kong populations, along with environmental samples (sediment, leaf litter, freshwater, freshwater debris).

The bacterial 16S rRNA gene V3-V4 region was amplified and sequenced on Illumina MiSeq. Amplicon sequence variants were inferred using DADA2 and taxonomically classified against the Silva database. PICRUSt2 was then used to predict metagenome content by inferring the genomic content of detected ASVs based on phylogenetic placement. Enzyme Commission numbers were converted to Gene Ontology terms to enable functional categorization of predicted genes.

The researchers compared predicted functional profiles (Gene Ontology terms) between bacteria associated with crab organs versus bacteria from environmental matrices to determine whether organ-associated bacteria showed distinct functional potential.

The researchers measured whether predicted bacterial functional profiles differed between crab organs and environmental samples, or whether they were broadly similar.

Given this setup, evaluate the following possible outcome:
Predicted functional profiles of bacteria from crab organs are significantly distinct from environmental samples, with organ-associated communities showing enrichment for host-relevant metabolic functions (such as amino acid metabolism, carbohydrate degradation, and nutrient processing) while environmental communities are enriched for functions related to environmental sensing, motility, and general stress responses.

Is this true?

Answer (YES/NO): NO